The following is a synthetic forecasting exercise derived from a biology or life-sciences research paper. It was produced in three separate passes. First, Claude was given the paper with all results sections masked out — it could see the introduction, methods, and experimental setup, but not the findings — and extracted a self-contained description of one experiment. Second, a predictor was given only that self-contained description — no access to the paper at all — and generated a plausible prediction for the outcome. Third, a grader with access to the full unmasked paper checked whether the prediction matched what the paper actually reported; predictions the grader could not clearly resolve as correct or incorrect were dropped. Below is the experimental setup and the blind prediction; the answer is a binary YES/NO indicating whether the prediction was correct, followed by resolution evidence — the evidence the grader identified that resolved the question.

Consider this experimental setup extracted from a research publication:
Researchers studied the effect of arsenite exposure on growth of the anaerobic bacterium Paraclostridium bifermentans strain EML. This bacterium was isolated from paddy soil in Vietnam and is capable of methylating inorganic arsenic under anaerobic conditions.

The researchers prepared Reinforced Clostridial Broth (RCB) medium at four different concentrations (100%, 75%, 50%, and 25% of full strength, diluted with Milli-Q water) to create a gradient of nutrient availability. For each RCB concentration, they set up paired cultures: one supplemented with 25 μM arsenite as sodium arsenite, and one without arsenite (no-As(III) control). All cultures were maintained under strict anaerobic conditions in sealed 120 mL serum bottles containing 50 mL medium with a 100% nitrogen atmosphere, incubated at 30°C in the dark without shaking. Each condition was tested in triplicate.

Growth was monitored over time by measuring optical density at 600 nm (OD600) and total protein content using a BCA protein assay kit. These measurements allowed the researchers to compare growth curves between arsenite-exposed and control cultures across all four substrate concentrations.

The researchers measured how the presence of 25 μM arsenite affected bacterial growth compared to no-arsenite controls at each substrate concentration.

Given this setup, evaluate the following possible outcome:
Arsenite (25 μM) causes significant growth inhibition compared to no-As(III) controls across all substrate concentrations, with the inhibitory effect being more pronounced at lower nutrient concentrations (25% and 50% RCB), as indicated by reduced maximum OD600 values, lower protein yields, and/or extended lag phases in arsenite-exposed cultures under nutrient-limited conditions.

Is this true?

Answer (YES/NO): YES